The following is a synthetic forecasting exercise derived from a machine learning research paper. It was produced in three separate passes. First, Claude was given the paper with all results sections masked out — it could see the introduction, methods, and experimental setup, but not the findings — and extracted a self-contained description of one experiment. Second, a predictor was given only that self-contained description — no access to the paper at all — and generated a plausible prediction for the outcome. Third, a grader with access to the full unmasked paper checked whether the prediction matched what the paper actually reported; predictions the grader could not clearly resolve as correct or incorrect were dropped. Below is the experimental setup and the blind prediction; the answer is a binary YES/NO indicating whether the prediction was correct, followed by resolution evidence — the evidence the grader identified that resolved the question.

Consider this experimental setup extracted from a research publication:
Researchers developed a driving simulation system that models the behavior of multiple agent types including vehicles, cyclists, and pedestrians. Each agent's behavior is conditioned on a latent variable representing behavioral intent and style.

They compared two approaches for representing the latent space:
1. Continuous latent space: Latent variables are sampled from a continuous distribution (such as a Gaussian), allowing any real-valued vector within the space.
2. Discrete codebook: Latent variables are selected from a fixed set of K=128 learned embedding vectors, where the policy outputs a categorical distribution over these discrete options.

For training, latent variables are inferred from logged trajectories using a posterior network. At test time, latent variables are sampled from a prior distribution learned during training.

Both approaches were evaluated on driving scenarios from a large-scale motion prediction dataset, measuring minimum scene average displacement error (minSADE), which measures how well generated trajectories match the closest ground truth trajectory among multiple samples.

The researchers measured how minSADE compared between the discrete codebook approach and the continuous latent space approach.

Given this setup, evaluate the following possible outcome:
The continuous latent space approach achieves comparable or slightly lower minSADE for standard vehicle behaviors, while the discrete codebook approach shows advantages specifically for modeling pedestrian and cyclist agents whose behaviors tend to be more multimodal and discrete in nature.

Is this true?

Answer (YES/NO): NO